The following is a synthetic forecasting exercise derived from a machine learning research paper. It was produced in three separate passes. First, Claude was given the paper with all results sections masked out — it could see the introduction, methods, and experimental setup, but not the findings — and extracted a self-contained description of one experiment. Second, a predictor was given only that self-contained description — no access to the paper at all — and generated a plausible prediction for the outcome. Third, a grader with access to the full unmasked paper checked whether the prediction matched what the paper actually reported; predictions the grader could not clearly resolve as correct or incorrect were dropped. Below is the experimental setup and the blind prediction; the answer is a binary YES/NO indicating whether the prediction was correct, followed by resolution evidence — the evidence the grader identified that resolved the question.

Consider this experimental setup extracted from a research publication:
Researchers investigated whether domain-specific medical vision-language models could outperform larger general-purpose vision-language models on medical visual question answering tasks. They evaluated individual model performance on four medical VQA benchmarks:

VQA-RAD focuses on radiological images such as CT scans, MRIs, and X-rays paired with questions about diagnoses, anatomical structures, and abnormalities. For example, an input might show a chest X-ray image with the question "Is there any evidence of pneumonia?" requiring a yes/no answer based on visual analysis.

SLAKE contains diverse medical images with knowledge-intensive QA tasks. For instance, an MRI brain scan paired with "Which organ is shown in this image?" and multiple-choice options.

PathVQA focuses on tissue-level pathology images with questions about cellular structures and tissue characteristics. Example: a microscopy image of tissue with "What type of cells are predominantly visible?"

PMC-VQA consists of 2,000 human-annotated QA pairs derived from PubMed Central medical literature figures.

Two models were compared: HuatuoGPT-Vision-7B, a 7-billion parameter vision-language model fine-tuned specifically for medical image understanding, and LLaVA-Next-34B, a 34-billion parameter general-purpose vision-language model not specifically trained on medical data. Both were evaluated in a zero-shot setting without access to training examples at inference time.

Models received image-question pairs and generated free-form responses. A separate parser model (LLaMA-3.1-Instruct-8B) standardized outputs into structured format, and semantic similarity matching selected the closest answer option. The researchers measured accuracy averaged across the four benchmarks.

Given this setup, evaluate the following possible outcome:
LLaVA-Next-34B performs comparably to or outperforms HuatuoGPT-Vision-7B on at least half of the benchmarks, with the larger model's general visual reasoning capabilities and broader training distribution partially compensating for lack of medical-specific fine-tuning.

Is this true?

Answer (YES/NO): NO